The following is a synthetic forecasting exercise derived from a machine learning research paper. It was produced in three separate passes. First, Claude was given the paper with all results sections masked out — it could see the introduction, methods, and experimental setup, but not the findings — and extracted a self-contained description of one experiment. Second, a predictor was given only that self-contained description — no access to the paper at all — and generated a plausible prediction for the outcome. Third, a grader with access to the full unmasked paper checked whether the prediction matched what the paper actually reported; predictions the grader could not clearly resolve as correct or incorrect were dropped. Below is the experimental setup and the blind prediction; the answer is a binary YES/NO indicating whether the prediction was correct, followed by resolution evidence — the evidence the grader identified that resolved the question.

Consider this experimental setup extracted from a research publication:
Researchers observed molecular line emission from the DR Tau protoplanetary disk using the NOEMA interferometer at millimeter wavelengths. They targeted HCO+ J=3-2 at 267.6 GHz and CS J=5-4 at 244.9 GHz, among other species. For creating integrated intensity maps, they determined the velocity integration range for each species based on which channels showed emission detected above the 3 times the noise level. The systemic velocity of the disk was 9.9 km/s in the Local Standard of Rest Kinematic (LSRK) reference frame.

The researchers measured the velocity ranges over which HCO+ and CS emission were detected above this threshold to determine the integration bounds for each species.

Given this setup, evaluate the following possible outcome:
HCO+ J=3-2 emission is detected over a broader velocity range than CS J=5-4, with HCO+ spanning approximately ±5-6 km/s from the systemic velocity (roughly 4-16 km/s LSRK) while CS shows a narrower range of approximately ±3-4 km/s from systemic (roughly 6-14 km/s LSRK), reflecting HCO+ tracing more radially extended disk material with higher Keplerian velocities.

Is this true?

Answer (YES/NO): NO